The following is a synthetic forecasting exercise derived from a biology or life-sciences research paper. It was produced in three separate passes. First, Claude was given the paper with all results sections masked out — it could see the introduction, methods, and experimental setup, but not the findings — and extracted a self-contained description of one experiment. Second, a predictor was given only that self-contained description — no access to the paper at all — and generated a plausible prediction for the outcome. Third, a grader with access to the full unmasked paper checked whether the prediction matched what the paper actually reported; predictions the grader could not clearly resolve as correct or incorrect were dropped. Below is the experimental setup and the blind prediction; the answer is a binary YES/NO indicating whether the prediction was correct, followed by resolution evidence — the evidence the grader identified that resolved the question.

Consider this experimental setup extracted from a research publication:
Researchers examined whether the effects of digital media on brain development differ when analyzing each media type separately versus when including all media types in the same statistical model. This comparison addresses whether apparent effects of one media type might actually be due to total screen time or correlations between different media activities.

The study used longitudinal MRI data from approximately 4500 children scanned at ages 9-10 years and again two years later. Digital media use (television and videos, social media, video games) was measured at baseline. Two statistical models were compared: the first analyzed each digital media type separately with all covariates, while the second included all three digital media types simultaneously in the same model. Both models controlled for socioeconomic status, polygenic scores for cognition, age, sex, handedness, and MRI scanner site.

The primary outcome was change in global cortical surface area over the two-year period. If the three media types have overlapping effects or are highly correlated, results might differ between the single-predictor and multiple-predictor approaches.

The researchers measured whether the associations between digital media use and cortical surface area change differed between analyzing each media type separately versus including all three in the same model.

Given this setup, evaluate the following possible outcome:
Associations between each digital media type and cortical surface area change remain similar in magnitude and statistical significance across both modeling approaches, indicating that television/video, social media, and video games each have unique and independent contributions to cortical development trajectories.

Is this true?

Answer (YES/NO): NO